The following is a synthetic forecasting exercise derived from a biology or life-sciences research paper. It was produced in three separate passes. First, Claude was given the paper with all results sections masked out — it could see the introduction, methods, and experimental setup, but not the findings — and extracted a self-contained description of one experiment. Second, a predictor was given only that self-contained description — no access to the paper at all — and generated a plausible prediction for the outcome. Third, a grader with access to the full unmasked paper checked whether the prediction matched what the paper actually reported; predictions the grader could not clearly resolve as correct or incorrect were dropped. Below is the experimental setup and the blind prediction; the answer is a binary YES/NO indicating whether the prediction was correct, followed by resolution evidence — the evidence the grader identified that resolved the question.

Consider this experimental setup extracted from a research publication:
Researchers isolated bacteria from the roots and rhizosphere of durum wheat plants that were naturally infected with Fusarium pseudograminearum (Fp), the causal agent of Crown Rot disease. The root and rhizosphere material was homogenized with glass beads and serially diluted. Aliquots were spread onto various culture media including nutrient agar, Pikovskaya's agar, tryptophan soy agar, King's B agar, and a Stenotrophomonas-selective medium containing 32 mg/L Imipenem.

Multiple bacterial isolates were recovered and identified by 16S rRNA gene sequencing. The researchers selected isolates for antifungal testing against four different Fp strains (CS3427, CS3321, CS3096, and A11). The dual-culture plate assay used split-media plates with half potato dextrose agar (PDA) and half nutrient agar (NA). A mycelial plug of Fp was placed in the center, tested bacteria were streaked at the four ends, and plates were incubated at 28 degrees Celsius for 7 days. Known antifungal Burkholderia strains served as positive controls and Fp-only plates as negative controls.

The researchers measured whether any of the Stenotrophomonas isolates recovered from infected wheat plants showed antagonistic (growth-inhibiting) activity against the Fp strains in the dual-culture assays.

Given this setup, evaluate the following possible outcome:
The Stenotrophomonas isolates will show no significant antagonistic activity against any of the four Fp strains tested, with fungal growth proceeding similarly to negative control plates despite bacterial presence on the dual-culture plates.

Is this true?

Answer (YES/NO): YES